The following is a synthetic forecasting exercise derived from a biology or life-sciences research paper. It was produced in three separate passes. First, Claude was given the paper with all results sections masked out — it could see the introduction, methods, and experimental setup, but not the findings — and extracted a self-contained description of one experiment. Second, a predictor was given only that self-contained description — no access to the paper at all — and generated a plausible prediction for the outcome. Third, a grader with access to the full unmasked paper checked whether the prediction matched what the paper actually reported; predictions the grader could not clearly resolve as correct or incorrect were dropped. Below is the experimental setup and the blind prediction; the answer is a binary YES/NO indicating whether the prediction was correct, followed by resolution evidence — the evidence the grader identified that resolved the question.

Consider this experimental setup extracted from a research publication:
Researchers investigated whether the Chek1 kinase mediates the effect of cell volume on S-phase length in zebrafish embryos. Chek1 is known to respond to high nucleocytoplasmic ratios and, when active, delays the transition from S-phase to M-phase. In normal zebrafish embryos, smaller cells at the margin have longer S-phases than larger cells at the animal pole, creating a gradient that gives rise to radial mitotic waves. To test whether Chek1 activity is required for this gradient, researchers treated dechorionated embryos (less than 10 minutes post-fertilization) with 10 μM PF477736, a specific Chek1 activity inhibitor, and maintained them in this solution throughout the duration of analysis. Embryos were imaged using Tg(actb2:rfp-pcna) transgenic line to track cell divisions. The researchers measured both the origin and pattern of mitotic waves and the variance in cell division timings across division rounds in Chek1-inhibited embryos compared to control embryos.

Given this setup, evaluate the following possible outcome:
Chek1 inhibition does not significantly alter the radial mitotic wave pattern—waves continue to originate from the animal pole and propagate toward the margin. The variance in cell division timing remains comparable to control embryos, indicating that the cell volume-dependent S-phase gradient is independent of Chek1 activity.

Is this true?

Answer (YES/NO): NO